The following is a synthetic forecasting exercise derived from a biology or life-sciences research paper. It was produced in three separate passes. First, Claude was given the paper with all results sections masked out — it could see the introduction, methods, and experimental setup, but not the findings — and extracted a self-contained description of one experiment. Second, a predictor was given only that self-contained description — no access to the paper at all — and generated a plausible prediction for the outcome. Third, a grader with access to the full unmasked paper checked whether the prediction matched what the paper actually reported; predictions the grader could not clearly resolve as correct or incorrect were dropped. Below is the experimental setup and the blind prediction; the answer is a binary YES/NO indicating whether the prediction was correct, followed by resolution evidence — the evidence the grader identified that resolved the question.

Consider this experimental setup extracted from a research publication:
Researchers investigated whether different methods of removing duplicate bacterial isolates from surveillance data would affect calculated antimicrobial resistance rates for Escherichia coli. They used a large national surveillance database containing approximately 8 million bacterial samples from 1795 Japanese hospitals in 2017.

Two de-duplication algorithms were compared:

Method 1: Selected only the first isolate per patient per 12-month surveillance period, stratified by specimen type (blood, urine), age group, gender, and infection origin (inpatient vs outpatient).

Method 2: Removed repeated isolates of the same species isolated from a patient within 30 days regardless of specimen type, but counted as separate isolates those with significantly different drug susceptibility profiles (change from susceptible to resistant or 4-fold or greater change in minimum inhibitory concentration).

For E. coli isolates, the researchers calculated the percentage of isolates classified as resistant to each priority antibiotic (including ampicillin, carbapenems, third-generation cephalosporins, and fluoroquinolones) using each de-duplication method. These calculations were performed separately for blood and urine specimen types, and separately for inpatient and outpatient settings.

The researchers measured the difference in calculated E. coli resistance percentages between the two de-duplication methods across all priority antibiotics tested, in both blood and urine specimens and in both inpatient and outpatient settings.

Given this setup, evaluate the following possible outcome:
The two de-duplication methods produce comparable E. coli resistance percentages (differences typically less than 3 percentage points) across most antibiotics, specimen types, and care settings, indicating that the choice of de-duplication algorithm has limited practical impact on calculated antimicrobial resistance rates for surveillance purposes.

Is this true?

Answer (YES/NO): YES